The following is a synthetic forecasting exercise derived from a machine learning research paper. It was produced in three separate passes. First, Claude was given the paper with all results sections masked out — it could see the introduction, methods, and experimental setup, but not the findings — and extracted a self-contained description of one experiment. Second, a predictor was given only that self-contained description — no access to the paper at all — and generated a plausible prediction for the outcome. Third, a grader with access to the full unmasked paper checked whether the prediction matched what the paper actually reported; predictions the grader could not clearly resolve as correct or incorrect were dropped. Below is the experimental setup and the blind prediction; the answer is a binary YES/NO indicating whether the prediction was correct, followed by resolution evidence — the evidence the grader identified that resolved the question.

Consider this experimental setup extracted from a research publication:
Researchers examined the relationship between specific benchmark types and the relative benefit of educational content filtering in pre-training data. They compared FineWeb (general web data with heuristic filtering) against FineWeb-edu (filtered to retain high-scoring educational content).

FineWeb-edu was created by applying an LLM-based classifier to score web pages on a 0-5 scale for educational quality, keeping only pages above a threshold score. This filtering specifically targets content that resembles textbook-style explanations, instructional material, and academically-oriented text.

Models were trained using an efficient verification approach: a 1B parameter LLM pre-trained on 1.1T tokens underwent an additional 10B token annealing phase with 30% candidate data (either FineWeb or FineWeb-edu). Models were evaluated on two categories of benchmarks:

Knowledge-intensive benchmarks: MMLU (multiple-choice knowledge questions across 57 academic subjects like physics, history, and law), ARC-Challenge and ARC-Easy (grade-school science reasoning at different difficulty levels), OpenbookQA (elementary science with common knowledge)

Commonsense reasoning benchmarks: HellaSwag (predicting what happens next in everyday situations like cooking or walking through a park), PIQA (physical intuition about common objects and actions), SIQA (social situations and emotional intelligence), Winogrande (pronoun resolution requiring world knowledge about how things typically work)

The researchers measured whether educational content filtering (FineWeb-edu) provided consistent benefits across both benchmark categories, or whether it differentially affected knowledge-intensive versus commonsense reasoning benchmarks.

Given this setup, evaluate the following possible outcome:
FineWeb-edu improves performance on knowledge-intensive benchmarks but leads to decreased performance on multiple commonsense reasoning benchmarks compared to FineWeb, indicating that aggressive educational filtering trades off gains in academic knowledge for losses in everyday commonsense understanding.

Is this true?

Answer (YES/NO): YES